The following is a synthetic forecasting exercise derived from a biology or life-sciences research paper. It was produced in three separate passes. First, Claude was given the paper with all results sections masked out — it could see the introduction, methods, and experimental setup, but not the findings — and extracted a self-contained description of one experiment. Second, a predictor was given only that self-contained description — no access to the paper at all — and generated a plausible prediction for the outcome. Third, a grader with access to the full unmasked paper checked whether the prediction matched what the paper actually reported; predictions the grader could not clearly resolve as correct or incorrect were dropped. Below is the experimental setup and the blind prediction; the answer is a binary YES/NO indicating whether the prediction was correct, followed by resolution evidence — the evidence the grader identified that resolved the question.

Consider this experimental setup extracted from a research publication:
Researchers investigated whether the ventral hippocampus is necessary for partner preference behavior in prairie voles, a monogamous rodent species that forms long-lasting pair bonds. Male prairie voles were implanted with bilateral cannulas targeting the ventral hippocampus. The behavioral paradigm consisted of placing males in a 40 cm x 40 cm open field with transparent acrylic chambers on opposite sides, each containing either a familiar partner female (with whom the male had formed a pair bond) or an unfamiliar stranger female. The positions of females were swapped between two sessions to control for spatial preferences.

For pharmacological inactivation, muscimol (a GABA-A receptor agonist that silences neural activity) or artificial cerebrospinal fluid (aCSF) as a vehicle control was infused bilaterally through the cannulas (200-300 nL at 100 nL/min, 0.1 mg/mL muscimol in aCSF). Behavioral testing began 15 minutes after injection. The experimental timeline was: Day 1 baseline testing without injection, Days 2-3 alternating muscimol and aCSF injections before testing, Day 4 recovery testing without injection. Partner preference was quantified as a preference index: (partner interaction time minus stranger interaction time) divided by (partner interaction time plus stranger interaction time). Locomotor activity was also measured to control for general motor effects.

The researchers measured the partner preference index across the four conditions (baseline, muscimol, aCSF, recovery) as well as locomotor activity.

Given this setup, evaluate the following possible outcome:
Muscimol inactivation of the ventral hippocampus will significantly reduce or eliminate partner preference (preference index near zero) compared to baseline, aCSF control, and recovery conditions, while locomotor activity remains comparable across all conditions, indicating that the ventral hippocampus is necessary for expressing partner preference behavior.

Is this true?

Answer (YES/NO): YES